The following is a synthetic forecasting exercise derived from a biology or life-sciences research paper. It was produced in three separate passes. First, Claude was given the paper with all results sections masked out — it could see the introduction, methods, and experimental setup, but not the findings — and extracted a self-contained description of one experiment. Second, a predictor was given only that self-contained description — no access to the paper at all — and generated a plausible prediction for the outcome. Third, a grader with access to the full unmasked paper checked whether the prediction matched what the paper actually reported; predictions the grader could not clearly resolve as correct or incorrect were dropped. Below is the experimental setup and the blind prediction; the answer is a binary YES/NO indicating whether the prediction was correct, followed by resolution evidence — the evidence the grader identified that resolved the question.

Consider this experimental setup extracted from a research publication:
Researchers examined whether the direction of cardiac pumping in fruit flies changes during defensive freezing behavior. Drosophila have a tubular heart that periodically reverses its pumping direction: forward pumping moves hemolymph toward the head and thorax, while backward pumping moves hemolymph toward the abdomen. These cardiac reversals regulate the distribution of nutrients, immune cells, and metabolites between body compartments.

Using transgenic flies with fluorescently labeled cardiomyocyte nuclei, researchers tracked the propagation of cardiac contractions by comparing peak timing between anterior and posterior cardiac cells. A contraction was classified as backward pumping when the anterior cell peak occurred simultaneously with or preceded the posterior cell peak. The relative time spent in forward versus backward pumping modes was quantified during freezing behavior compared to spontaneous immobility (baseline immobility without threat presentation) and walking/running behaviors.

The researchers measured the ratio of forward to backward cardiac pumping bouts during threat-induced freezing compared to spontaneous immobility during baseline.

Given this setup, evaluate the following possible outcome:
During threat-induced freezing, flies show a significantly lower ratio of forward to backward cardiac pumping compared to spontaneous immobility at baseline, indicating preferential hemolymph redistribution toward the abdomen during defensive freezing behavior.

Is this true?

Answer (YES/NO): NO